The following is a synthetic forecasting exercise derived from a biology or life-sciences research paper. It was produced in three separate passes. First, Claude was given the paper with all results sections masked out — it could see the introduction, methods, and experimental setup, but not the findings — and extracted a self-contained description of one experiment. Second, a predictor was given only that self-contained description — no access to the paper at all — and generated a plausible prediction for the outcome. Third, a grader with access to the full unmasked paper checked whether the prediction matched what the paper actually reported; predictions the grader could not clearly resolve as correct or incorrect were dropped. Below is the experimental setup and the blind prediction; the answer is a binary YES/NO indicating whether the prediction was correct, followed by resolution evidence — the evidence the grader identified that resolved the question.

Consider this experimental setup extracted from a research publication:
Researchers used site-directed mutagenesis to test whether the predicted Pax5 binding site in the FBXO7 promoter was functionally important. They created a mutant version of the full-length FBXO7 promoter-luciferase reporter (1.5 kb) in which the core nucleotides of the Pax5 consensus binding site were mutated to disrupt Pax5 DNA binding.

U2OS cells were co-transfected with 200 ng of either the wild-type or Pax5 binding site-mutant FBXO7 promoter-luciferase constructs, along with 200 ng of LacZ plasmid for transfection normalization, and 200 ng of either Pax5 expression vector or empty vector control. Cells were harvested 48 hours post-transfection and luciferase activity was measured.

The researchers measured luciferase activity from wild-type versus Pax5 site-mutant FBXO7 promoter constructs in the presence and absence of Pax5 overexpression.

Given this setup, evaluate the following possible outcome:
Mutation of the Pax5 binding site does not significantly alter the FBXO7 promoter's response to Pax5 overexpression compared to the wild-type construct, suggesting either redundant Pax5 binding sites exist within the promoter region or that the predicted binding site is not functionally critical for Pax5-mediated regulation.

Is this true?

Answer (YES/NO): NO